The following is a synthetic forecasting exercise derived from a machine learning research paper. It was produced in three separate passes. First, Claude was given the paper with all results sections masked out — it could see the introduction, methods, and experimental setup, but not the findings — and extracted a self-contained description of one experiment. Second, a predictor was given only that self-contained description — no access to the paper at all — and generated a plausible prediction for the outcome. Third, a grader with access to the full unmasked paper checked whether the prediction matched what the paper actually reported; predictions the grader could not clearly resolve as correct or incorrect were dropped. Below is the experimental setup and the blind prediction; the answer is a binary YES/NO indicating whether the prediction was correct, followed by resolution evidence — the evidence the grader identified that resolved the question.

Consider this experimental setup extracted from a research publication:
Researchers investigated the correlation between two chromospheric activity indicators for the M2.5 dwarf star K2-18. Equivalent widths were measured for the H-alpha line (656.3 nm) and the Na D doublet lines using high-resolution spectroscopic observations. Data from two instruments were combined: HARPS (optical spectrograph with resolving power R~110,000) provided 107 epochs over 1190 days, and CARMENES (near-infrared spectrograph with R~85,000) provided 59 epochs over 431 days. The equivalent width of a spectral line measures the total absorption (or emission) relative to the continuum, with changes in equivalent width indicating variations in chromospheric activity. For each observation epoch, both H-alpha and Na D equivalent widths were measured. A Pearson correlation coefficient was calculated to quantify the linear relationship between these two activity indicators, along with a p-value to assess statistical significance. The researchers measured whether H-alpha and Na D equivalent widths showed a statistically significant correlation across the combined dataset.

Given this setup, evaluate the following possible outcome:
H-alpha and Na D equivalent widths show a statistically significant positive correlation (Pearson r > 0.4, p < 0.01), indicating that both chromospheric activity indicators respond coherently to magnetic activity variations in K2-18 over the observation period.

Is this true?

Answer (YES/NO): NO